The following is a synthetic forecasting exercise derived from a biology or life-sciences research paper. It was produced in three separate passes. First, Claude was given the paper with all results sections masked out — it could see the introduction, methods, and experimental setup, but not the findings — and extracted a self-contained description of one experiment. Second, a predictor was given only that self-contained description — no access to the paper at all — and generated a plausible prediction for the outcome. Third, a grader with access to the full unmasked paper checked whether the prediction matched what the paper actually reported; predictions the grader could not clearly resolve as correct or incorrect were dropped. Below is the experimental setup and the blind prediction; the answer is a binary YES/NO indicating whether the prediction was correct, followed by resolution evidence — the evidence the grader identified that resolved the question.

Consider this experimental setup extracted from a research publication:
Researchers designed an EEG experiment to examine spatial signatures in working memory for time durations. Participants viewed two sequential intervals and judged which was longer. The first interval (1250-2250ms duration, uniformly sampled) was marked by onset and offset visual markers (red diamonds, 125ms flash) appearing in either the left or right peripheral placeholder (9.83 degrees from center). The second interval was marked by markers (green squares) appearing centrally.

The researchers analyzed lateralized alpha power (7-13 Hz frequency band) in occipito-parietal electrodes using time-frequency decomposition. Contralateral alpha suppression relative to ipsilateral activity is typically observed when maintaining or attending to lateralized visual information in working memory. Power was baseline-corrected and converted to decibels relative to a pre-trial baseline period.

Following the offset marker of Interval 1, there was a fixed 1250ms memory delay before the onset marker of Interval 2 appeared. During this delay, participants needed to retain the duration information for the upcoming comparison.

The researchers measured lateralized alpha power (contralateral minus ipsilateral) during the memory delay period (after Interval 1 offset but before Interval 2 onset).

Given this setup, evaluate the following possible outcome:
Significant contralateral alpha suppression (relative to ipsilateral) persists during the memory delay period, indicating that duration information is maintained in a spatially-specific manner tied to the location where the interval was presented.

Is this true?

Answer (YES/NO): NO